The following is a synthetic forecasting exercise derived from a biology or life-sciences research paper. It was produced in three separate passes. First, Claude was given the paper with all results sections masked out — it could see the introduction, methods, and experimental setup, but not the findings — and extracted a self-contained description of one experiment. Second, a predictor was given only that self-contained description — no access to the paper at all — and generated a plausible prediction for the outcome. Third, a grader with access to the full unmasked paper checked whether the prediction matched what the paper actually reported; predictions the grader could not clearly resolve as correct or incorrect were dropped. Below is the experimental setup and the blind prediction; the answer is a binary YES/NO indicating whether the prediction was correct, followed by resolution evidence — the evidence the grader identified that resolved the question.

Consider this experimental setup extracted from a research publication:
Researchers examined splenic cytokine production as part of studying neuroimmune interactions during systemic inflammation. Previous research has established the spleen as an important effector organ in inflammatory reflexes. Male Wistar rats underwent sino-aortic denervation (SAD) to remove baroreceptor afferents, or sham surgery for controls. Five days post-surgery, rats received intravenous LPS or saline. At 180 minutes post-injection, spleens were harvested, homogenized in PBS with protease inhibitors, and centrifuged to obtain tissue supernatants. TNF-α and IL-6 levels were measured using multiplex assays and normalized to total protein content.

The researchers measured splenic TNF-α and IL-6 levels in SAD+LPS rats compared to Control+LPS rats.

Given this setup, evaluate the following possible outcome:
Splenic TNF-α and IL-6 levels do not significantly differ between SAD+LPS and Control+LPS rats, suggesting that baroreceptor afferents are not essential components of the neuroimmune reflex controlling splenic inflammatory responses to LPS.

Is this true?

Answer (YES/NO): NO